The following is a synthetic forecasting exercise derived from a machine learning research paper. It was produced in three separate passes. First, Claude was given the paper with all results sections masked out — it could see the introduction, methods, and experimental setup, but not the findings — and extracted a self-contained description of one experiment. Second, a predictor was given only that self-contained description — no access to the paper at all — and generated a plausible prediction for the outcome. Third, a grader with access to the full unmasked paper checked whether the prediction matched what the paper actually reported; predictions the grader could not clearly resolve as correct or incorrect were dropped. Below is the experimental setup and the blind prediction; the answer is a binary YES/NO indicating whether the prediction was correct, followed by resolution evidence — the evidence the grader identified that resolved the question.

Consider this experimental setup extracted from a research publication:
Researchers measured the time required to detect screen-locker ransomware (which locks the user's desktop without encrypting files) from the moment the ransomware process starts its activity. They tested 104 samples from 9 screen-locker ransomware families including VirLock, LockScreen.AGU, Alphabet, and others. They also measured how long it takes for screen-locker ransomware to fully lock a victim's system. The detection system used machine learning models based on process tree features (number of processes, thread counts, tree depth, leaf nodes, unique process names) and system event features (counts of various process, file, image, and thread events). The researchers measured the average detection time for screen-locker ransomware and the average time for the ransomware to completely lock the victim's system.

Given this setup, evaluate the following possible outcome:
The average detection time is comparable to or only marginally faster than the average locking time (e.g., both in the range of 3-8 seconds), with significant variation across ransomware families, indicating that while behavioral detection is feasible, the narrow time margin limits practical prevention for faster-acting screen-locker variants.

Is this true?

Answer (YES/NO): NO